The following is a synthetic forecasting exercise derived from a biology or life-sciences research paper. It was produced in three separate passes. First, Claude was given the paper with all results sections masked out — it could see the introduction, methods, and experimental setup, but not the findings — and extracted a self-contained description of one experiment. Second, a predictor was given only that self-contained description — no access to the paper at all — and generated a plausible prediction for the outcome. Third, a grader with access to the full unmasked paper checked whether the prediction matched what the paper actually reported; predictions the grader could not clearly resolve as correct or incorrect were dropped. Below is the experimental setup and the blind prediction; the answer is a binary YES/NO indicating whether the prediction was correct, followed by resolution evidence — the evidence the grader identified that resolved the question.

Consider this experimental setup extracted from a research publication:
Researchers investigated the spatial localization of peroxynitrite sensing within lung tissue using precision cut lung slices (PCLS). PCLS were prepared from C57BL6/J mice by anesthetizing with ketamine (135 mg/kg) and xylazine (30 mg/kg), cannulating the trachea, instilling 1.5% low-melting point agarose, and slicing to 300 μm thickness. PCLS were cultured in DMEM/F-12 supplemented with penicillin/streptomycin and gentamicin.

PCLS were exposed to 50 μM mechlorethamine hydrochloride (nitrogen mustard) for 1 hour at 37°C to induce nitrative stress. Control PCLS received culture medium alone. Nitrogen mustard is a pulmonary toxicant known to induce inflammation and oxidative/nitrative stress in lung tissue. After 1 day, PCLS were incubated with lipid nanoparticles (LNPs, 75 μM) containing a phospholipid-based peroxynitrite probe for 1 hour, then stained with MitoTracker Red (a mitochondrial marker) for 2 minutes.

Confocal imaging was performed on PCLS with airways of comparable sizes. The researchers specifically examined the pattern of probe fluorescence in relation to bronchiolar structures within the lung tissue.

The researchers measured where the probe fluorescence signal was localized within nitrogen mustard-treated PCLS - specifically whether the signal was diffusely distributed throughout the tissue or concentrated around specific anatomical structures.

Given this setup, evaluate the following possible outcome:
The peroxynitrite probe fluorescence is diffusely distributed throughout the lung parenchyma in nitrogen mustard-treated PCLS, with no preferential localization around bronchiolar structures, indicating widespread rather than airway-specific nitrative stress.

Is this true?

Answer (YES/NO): NO